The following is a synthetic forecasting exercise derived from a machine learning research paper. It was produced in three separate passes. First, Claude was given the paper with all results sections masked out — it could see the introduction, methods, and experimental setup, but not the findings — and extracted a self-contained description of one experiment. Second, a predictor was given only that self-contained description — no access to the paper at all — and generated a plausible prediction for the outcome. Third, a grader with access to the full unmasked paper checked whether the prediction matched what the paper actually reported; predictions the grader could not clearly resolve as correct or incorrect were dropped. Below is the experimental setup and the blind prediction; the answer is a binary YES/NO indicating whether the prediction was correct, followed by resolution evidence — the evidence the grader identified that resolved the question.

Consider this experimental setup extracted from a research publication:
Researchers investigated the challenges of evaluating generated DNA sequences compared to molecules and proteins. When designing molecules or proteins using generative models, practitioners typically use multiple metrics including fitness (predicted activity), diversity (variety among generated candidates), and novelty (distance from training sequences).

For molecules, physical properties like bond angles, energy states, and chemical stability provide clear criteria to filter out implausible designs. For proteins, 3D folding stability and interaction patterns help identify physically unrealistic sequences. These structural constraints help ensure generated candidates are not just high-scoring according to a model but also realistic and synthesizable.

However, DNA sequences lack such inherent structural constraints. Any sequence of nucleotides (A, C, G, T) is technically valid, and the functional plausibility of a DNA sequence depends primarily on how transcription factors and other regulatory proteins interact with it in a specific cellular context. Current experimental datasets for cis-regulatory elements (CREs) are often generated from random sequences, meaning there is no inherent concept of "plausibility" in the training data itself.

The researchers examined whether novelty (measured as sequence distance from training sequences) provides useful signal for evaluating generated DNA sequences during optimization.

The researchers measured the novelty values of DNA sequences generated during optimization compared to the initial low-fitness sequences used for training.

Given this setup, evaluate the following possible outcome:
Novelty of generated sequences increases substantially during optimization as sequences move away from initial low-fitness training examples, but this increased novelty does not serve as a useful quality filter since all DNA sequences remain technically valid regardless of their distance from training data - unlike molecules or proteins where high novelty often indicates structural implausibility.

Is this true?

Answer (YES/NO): YES